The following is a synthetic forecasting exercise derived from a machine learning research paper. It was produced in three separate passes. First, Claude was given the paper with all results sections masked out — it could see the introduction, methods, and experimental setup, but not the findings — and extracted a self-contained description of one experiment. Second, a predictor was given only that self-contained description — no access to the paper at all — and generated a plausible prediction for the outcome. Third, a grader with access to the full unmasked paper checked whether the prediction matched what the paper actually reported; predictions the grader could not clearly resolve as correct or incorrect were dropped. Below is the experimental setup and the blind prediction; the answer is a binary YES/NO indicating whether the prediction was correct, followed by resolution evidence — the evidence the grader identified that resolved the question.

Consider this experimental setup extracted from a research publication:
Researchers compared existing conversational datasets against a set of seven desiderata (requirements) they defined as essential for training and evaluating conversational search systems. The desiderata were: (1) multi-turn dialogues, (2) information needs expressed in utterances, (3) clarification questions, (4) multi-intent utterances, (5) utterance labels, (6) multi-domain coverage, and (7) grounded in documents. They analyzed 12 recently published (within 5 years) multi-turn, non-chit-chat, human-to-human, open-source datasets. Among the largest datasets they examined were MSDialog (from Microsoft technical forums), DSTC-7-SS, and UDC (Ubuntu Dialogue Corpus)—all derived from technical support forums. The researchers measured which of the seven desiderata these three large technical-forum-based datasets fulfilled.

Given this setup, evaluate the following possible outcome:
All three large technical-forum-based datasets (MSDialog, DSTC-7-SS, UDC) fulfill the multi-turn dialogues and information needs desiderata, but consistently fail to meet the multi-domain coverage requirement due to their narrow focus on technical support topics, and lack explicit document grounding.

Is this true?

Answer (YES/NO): YES